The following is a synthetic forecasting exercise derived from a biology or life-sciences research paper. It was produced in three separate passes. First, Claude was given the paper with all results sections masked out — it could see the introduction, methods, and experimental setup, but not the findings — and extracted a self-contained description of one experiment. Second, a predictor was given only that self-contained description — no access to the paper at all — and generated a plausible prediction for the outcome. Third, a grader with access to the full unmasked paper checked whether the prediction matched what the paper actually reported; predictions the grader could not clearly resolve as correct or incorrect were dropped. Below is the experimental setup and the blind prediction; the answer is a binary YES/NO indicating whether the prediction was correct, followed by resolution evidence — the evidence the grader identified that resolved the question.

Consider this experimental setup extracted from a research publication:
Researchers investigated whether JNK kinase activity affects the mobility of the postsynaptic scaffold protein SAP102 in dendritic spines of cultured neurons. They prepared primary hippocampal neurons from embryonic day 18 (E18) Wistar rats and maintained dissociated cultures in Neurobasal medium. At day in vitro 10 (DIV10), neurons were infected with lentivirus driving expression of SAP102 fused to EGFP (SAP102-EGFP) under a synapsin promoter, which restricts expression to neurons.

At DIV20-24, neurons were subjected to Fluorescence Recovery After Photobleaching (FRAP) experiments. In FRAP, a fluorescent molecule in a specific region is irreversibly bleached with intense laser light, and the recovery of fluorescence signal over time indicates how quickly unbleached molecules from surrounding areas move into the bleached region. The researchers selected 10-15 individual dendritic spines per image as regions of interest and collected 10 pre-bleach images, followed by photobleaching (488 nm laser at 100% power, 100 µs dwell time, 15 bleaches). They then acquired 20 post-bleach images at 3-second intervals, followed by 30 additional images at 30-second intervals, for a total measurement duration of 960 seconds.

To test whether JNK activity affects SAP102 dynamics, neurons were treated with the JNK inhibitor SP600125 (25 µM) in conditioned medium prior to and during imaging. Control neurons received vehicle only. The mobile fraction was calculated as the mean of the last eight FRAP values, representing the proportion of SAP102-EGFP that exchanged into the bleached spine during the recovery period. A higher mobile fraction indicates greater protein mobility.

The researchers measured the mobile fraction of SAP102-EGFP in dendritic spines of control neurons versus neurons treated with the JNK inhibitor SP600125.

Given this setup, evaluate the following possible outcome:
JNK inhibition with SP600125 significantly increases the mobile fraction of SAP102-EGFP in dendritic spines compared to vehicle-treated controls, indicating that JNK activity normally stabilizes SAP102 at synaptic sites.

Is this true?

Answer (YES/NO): NO